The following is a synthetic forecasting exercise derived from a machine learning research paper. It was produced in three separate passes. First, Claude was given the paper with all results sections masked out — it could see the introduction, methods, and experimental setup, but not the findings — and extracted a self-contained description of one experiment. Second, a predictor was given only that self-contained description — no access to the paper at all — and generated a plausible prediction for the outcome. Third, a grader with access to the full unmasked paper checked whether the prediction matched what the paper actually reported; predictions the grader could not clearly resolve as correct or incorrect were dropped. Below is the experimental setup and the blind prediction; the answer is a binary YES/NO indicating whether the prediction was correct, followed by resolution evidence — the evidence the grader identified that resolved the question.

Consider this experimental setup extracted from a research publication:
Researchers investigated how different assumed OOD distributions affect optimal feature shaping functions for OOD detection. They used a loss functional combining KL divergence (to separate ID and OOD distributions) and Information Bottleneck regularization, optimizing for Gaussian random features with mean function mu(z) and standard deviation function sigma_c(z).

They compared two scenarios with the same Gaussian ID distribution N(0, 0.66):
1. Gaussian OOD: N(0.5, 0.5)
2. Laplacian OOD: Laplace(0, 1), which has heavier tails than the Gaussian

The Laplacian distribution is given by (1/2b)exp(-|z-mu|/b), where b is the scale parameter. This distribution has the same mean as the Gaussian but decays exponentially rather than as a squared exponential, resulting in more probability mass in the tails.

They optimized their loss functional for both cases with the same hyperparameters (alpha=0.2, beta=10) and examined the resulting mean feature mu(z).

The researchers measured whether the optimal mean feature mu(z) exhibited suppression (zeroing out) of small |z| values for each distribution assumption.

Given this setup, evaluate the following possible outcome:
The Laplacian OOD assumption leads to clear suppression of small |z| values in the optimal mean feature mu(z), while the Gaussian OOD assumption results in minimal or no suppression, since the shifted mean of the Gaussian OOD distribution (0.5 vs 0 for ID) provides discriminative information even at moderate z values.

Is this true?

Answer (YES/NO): YES